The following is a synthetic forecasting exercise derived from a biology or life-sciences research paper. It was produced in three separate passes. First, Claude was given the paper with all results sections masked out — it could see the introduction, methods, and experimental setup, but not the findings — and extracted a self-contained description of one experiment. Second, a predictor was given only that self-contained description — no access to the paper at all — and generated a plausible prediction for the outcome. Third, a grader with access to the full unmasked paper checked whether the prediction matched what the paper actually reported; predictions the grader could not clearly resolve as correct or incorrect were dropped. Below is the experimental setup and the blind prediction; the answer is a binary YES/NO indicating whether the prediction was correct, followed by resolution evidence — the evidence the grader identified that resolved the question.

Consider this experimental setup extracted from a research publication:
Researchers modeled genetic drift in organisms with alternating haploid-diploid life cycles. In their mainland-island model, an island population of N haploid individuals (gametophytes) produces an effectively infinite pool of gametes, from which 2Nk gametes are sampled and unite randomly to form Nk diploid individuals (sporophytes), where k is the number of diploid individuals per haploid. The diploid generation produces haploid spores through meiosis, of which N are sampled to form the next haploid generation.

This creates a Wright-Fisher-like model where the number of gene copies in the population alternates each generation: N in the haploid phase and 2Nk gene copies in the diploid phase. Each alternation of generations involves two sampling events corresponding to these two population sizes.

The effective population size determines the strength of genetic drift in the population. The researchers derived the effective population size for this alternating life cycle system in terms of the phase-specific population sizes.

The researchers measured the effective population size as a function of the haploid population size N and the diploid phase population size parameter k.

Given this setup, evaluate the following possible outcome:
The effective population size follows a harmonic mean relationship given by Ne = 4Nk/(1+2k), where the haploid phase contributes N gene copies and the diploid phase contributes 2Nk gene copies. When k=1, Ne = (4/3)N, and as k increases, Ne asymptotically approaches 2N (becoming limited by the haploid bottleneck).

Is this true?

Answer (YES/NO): NO